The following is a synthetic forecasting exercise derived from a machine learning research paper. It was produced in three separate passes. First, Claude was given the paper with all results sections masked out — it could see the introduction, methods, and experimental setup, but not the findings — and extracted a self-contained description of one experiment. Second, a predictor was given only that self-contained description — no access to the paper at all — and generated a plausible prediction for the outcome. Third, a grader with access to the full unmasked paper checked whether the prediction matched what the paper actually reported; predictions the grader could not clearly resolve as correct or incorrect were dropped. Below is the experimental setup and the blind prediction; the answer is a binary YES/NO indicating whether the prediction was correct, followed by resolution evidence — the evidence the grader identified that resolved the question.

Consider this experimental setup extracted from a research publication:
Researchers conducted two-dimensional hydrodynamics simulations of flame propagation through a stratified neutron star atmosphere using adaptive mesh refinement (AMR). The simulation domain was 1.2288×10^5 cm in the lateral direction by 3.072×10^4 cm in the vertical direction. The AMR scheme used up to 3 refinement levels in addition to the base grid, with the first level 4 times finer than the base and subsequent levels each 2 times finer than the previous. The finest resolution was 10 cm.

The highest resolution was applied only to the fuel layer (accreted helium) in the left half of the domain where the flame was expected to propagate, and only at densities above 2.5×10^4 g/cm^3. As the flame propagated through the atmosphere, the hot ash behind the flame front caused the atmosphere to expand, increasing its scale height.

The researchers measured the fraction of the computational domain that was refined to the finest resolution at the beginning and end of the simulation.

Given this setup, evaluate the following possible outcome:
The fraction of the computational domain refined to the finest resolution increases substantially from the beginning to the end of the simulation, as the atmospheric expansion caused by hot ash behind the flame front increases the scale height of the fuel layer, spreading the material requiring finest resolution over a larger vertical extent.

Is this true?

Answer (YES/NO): YES